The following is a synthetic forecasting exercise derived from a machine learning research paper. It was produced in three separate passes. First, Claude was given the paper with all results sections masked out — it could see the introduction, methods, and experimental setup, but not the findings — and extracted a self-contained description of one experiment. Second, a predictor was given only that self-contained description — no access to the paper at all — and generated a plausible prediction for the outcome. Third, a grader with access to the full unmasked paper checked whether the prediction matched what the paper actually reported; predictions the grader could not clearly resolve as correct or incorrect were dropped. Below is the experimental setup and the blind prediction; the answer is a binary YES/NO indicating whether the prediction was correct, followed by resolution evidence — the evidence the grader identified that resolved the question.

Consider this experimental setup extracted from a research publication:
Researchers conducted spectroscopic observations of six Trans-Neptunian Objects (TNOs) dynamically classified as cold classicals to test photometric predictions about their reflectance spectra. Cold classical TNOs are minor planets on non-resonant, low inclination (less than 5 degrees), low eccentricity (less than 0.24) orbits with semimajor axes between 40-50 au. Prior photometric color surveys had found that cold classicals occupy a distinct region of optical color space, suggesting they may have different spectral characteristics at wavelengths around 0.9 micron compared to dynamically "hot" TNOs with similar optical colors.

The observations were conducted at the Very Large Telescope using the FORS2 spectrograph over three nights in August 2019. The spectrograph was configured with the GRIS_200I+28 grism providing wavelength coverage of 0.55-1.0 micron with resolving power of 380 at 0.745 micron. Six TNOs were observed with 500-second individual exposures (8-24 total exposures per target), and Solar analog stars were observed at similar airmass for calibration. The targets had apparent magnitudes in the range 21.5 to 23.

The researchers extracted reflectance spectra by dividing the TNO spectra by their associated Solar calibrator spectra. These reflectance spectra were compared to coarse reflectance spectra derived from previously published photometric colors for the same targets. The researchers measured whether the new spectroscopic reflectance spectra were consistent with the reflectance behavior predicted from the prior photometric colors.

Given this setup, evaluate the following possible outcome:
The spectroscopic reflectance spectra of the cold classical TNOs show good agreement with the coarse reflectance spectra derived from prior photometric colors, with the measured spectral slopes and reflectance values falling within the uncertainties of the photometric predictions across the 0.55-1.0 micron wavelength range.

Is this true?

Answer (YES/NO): YES